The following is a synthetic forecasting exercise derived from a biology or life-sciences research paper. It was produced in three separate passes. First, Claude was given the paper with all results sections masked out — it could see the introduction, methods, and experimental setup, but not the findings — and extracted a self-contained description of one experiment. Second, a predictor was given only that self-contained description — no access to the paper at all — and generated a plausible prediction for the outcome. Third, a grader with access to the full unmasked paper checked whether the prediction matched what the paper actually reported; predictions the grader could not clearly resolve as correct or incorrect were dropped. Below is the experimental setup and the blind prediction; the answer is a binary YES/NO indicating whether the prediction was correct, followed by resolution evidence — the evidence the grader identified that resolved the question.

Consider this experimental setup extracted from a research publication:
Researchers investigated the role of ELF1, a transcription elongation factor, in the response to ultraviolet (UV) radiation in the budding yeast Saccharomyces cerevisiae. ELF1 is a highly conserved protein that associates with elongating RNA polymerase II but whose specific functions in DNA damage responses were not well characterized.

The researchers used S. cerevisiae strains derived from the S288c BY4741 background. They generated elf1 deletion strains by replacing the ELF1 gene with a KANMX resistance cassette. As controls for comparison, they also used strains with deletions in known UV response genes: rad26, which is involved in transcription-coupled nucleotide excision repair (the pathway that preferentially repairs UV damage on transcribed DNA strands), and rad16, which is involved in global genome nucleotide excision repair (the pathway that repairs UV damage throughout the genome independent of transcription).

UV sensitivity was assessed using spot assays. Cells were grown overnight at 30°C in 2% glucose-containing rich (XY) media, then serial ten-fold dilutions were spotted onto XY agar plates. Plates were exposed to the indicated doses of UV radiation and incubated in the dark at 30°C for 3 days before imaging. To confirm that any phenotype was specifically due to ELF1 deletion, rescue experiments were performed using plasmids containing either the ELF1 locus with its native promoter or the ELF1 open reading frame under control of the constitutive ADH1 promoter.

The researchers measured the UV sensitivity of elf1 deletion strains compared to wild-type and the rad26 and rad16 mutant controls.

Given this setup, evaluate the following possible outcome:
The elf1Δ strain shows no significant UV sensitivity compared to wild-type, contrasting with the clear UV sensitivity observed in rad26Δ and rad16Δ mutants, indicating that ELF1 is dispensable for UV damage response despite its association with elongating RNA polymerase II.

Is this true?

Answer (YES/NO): NO